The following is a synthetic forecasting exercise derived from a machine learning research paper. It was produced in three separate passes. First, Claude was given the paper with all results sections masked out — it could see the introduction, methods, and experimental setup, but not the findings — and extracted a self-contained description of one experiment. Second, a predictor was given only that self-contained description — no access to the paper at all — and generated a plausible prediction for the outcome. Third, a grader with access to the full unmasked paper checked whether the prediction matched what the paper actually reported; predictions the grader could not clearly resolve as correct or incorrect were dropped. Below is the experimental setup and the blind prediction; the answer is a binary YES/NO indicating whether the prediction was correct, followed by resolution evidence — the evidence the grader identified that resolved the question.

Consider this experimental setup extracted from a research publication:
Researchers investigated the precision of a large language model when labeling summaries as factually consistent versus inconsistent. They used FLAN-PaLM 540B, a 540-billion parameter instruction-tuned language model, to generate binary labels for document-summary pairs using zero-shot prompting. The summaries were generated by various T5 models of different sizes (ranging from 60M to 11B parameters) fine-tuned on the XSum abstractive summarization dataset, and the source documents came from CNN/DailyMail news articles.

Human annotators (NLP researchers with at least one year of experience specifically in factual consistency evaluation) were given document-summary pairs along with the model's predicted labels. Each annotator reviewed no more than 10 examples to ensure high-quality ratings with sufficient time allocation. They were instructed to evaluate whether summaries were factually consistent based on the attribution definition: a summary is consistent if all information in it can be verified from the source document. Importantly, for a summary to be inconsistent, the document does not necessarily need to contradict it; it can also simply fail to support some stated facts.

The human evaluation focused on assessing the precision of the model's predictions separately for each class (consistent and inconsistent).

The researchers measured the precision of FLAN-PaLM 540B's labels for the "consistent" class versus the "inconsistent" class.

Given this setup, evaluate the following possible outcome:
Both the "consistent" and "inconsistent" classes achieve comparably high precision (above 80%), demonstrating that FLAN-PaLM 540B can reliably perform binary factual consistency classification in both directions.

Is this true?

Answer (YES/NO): NO